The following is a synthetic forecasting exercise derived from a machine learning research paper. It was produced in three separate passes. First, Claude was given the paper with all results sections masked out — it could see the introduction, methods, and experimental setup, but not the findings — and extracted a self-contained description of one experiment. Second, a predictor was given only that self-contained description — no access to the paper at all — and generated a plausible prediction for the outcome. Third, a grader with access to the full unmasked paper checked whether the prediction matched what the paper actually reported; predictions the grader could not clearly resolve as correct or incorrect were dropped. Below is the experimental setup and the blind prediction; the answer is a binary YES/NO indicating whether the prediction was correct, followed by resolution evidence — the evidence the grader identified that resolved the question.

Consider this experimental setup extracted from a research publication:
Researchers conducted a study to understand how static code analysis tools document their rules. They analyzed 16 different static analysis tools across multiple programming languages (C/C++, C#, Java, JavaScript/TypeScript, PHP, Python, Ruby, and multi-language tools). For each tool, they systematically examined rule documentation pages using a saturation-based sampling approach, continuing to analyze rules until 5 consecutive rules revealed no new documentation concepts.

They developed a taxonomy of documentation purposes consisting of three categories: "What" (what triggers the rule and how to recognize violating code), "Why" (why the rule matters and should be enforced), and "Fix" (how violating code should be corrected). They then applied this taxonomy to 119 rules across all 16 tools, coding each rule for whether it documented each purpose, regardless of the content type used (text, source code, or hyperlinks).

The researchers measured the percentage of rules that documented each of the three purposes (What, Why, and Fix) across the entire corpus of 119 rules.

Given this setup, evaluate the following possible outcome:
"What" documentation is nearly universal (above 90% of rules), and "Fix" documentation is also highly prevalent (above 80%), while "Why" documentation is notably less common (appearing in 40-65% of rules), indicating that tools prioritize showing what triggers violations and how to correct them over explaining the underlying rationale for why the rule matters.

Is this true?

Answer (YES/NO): NO